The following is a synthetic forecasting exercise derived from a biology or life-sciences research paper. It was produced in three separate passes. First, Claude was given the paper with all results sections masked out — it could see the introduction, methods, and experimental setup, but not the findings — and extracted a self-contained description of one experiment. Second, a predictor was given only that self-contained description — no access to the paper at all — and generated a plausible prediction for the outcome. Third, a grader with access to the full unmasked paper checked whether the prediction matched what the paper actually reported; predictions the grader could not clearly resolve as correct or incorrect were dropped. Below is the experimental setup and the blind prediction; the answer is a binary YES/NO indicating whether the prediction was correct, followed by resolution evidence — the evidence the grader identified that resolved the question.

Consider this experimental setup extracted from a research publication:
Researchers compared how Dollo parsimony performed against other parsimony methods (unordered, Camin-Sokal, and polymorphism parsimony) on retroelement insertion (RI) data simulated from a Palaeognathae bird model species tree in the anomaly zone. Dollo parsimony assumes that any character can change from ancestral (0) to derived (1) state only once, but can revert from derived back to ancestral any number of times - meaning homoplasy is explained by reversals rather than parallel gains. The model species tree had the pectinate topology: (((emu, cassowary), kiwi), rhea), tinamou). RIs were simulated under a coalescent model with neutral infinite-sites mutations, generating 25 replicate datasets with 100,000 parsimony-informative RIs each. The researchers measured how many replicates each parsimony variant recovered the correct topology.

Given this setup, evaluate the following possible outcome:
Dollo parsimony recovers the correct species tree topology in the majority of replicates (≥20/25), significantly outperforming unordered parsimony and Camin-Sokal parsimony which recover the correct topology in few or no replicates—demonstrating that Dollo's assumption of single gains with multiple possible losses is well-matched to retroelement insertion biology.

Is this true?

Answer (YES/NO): YES